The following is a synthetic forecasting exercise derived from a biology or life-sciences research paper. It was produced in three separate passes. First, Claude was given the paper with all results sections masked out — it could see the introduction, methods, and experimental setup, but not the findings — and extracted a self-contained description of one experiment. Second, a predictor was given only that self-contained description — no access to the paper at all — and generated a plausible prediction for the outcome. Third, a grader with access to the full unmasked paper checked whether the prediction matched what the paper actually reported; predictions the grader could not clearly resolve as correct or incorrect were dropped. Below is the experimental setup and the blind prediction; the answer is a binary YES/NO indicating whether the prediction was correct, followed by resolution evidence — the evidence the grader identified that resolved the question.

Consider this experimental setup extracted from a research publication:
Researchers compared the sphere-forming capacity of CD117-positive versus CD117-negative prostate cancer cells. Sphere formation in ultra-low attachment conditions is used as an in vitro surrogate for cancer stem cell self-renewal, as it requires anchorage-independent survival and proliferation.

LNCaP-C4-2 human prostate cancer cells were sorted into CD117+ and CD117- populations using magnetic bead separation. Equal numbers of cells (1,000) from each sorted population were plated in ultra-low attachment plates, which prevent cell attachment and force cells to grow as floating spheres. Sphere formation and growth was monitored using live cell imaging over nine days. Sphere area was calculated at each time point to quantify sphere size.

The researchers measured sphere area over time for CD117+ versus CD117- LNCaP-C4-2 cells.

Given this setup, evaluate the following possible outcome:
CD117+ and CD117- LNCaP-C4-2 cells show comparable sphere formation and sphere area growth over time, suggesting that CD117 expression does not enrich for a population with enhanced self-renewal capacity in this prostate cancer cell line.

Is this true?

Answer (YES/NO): NO